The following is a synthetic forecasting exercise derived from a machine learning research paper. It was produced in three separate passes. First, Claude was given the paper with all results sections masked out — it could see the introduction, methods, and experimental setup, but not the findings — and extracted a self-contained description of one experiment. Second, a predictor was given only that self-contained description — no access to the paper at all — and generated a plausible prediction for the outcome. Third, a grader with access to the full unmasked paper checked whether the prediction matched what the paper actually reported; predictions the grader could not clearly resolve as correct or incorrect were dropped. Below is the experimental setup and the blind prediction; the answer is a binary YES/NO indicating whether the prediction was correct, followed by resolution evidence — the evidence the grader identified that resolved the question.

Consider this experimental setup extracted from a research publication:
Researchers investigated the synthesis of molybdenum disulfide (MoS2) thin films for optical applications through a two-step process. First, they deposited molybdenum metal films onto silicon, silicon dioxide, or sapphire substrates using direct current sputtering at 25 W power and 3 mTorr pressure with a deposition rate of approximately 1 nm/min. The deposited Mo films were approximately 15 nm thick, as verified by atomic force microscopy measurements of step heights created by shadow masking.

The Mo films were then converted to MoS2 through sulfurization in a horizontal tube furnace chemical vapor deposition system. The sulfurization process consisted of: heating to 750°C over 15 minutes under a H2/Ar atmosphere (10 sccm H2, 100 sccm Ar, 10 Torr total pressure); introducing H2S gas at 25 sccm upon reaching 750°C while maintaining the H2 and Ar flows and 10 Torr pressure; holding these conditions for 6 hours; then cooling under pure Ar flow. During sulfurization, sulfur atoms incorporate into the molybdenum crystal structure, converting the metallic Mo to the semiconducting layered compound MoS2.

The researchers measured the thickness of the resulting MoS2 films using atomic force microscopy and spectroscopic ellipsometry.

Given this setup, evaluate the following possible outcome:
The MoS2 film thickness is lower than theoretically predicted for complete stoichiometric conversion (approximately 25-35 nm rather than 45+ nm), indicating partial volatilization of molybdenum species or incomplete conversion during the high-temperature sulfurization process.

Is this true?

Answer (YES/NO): NO